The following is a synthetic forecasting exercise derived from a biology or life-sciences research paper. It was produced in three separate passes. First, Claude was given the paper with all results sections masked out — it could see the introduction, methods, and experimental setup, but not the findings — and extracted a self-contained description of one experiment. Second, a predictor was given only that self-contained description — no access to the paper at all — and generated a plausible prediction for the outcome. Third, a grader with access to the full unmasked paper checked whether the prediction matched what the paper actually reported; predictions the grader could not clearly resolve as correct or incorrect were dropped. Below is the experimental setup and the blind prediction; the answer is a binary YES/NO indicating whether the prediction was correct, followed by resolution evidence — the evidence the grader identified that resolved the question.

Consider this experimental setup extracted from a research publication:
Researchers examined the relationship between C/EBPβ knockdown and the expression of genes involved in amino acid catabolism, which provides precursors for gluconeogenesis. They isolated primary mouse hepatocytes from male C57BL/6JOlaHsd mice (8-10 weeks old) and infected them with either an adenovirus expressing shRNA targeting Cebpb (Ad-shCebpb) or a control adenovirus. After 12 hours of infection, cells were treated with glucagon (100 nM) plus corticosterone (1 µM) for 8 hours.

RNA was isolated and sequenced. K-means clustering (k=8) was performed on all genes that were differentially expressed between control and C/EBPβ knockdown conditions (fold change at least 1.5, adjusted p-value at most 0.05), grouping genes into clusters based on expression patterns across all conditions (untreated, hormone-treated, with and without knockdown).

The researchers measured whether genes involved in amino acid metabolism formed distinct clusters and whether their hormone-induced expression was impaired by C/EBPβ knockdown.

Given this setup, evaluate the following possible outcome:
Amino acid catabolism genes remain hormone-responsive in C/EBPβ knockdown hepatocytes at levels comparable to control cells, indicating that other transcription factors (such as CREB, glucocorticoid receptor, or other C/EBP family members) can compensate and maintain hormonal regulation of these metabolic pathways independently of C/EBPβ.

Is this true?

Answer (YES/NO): NO